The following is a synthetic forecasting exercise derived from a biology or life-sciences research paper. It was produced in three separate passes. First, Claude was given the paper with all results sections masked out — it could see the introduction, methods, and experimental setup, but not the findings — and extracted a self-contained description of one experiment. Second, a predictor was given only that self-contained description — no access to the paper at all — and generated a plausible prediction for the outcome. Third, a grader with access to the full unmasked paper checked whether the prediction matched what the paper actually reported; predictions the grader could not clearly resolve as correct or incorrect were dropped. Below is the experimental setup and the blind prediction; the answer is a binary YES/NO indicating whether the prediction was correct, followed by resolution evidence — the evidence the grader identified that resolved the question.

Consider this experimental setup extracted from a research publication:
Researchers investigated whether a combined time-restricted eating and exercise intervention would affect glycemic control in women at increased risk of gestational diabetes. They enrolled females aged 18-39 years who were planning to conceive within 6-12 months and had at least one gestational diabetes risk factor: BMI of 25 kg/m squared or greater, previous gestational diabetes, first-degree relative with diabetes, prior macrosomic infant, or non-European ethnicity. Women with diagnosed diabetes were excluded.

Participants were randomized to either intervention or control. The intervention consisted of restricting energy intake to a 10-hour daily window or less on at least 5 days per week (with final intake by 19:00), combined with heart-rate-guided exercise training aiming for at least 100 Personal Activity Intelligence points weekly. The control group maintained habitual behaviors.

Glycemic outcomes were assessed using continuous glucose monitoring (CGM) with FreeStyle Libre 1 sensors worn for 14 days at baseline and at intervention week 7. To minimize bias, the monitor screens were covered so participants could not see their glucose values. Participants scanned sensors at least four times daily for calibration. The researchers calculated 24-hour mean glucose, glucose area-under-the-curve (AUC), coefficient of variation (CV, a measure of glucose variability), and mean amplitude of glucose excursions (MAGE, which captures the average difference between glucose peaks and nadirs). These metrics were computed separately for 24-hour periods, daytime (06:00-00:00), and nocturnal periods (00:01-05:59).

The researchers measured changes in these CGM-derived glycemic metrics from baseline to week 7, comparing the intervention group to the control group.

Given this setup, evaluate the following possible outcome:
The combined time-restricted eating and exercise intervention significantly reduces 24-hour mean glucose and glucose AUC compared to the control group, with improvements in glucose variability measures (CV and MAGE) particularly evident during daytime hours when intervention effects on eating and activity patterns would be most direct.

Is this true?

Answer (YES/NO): NO